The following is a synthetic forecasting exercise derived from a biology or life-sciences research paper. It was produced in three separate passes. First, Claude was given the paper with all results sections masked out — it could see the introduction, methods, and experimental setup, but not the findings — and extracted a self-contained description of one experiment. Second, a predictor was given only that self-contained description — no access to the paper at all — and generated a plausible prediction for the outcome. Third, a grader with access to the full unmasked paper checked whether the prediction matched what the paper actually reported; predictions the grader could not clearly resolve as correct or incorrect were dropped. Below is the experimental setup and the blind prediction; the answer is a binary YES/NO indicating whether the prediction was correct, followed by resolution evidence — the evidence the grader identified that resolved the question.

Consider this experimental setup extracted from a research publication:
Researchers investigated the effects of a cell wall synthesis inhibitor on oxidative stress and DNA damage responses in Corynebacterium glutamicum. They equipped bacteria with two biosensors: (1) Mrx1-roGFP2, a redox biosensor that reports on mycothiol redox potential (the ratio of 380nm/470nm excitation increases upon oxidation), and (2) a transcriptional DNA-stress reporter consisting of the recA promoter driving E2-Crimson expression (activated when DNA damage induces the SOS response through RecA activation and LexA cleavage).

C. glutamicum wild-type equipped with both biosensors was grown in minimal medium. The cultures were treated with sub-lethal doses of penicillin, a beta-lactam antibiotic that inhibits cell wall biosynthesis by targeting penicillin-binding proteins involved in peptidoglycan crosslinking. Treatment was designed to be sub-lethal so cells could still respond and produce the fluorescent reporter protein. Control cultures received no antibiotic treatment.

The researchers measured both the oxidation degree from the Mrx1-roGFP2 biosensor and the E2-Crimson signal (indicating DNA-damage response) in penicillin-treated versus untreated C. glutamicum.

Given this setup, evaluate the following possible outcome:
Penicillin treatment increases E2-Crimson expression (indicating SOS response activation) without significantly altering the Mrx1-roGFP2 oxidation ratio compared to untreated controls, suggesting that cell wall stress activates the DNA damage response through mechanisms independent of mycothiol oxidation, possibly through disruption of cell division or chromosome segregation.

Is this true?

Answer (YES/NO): NO